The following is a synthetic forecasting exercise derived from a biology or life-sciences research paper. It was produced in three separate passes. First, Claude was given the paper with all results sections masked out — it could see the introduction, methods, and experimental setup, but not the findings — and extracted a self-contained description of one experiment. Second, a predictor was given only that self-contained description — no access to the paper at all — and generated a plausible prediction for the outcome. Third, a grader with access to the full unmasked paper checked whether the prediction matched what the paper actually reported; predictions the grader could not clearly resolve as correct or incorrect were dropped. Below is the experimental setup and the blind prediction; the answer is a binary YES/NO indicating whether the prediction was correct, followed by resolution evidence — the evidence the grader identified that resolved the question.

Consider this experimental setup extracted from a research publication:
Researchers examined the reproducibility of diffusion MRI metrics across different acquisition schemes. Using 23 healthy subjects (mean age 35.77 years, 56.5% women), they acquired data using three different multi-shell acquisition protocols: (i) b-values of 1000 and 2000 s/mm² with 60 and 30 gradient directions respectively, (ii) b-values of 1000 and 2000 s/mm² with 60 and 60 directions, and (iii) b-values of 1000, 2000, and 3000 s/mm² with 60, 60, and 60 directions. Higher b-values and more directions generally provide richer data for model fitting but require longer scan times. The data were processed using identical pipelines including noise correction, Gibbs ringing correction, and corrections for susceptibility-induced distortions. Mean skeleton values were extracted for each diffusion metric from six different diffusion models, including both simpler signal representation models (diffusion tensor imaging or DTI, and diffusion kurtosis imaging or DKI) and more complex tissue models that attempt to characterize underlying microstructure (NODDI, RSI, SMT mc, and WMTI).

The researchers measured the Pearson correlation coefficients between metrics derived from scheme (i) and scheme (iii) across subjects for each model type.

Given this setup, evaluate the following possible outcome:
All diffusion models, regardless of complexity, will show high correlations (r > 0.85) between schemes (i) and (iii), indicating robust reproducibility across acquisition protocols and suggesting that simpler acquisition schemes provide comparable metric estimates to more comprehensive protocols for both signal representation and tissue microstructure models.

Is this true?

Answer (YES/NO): NO